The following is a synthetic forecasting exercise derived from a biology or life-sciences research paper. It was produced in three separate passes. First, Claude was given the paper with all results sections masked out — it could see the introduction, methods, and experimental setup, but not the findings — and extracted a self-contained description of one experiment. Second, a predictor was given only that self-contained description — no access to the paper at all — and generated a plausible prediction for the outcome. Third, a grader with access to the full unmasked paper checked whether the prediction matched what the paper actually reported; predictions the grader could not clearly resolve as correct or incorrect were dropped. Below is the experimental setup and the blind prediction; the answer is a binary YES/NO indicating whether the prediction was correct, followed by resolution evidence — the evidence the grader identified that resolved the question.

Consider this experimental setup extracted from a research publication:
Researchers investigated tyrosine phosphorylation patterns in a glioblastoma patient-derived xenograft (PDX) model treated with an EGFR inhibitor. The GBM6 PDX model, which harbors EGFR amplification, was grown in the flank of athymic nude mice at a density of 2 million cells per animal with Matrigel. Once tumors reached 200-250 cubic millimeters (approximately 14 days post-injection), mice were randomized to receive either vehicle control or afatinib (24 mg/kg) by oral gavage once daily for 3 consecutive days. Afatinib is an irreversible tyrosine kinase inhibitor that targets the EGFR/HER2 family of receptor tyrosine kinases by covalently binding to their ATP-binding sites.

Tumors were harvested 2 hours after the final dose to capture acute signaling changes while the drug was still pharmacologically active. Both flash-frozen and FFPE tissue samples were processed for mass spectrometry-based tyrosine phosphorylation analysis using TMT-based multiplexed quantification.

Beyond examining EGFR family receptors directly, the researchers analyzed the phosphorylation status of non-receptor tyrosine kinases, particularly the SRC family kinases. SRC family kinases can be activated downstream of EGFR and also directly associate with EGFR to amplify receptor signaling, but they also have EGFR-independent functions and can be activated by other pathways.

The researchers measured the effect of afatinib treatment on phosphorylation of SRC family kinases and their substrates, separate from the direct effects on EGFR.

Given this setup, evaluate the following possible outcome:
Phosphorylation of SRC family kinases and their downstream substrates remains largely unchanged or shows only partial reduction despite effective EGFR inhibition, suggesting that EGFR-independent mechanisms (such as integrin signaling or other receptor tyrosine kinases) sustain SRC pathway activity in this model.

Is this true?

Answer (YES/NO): NO